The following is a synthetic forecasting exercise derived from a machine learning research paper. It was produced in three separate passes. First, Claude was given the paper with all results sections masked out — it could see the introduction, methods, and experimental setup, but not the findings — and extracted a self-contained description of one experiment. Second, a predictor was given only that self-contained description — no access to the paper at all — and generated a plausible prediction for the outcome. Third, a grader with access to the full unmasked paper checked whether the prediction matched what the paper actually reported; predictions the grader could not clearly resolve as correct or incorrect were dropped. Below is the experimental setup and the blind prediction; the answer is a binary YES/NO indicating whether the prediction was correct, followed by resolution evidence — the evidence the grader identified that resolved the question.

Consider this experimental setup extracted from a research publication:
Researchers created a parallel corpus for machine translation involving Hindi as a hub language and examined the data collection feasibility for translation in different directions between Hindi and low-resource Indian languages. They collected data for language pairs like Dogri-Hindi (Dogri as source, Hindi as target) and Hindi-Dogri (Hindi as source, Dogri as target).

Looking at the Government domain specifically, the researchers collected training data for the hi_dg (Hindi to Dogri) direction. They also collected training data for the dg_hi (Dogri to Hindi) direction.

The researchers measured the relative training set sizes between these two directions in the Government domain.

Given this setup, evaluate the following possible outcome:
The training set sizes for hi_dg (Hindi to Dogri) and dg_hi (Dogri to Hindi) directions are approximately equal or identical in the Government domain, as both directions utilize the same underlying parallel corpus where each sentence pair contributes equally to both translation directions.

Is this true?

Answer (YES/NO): NO